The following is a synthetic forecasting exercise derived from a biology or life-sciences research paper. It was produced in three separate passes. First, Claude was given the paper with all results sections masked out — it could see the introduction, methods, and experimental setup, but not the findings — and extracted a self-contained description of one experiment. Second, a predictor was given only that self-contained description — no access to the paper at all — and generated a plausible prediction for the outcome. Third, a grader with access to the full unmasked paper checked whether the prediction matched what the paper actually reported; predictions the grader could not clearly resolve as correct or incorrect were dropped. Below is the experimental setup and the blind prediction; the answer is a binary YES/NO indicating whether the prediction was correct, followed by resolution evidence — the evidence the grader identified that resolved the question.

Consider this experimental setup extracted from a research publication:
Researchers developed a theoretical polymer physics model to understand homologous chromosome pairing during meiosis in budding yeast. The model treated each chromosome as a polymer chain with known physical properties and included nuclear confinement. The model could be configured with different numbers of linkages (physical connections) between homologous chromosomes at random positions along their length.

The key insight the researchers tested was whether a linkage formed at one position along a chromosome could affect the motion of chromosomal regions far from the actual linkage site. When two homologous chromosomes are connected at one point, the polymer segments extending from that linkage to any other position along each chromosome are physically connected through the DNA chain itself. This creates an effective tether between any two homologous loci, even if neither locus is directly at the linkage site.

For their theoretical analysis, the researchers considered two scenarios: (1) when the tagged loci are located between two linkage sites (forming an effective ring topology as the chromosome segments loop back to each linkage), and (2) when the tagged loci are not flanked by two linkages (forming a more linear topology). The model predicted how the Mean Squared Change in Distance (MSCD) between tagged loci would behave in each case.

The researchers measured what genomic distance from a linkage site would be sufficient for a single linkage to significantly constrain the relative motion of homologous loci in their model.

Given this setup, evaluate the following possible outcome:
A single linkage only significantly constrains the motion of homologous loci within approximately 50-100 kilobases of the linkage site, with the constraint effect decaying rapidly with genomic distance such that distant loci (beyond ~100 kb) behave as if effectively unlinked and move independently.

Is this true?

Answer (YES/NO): NO